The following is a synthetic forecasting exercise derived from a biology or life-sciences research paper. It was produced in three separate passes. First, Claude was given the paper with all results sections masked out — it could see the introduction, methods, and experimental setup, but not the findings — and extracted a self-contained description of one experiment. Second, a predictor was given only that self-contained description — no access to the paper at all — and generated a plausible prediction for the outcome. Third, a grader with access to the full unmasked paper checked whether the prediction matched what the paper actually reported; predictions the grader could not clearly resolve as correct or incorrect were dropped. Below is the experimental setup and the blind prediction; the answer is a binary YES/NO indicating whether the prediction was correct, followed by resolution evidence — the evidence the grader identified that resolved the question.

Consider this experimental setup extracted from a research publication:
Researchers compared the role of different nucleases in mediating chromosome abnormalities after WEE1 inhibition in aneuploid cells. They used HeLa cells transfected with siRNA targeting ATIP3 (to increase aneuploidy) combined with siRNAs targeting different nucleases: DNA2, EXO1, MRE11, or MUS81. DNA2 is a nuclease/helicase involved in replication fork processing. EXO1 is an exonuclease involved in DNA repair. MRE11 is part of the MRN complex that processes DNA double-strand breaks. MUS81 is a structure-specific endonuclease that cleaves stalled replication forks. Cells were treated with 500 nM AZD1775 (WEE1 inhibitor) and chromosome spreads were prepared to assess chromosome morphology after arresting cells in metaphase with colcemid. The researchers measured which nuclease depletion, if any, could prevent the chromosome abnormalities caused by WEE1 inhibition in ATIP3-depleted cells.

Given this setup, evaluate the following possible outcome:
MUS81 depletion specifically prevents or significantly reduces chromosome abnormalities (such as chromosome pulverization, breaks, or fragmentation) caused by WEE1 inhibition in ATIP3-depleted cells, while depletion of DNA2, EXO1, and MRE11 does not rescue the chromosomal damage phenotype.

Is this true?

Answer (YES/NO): NO